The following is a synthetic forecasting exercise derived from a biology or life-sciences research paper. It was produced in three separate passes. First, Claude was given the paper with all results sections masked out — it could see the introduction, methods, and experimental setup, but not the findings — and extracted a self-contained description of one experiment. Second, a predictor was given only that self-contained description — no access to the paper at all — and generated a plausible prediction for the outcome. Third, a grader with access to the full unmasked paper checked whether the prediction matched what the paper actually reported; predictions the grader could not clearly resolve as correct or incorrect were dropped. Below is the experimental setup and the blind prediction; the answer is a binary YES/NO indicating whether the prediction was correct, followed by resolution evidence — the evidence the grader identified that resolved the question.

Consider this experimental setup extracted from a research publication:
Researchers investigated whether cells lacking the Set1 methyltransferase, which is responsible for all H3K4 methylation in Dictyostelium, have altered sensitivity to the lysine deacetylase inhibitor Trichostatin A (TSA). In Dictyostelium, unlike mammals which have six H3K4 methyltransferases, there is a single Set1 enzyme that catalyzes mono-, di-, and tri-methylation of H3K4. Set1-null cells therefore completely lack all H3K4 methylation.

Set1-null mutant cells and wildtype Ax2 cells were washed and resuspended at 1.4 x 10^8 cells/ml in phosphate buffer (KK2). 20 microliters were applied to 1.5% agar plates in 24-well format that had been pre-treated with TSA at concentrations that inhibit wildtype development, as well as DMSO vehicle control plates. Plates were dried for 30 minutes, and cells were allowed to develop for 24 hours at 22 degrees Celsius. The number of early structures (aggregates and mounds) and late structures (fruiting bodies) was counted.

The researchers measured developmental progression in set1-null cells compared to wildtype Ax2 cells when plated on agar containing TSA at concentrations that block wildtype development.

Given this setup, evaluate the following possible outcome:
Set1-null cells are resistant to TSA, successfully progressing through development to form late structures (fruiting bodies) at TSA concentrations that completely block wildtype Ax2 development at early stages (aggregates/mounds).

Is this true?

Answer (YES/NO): YES